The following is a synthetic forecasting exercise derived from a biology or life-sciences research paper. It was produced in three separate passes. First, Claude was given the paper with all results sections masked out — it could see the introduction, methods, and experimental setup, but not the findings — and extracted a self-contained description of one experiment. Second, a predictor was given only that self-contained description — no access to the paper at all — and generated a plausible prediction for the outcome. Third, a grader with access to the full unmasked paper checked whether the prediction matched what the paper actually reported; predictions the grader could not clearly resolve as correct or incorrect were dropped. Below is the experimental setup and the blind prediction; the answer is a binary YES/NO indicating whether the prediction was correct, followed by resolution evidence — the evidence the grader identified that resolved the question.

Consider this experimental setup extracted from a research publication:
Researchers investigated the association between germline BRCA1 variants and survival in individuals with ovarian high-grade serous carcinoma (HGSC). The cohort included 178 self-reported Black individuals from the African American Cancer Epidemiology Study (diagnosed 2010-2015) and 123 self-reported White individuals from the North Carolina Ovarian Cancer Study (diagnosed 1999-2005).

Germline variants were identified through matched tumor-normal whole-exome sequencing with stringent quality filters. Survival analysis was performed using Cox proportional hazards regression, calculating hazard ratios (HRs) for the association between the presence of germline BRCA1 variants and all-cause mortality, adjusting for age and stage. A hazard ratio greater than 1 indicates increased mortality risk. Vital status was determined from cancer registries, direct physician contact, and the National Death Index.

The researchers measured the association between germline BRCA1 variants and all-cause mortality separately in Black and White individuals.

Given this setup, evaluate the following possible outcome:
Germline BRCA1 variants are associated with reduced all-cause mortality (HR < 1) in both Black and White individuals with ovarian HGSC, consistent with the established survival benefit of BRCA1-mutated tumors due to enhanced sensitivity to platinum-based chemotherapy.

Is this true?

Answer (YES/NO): NO